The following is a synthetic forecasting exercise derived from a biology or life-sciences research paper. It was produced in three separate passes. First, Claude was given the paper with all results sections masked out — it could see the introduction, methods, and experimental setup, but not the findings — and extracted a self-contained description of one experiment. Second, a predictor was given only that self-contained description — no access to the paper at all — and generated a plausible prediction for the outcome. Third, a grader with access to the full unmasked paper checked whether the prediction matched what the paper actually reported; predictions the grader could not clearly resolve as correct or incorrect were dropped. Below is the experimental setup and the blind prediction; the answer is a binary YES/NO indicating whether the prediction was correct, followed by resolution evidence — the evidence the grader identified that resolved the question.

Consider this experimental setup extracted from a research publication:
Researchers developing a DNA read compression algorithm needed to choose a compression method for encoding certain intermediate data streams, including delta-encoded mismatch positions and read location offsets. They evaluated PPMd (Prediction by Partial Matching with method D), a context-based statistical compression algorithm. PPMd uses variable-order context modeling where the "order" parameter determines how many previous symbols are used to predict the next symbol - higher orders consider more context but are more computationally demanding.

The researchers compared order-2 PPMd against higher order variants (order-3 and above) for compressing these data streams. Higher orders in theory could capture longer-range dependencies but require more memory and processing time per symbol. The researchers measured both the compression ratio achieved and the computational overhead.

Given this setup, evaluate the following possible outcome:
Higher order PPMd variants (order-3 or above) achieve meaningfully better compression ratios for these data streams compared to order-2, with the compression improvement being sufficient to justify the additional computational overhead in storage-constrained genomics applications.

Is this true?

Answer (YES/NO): NO